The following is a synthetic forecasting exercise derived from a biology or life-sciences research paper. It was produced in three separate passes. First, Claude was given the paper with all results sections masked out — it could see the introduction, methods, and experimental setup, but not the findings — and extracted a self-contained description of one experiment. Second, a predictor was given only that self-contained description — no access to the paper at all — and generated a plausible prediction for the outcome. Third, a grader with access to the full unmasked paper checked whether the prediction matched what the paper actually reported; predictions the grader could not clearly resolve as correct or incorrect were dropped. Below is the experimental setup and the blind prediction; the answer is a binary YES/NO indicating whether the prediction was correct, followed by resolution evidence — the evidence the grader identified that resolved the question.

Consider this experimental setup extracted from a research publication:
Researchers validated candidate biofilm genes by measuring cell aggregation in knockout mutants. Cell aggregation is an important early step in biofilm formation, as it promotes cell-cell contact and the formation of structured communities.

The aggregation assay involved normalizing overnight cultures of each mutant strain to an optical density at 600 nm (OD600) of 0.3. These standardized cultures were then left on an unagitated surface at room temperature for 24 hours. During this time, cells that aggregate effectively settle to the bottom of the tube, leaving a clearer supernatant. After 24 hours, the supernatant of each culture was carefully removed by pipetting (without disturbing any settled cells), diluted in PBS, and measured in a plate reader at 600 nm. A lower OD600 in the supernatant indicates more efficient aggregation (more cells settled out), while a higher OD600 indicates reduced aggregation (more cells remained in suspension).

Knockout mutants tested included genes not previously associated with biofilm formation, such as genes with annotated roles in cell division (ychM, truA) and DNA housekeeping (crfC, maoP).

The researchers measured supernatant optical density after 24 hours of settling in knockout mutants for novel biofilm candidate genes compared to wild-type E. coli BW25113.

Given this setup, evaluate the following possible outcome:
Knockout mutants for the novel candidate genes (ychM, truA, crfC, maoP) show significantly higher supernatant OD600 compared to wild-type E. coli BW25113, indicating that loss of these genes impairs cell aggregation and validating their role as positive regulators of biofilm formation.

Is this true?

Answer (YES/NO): NO